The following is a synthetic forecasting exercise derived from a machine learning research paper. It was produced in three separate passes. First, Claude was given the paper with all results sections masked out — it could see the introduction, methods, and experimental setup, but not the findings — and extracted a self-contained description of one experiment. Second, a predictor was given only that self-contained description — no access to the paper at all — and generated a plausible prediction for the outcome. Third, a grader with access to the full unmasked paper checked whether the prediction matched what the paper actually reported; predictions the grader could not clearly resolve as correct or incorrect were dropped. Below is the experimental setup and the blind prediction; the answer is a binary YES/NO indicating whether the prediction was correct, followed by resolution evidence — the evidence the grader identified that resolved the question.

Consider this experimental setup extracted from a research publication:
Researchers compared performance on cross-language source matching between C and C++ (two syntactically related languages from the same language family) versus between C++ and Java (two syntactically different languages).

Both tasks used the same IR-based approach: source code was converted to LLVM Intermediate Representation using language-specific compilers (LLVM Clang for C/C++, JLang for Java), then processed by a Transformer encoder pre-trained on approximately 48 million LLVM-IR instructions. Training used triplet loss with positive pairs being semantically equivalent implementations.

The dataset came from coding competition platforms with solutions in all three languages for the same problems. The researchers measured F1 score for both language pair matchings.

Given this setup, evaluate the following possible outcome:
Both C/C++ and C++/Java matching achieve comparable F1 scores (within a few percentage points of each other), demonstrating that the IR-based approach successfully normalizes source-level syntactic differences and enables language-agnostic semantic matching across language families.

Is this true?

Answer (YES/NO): NO